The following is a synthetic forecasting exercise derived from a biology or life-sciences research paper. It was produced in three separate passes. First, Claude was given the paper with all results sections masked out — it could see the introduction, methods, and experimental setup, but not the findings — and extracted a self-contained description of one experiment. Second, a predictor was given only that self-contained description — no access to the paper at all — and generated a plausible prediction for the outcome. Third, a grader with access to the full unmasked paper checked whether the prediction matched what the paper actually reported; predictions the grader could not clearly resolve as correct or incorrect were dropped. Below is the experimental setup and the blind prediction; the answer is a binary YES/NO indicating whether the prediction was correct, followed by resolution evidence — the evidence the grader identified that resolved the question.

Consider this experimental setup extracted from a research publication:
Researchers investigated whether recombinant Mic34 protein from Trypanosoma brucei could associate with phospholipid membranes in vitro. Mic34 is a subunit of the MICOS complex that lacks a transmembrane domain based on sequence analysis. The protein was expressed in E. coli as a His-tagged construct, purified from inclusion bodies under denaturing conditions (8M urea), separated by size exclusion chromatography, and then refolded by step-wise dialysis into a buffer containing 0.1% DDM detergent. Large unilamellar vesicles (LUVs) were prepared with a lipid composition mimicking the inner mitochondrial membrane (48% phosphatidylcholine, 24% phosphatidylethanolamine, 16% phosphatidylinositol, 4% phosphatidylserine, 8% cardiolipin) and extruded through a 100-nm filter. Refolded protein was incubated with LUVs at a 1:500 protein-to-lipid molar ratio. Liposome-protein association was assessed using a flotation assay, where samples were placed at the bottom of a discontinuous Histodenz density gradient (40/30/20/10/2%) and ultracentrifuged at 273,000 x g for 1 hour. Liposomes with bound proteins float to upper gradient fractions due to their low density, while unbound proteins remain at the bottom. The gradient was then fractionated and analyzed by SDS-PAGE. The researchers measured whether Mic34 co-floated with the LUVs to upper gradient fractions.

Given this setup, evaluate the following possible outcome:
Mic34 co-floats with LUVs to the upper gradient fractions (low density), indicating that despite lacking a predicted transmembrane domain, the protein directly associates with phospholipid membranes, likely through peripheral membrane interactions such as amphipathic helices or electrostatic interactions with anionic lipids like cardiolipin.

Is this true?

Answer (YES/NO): NO